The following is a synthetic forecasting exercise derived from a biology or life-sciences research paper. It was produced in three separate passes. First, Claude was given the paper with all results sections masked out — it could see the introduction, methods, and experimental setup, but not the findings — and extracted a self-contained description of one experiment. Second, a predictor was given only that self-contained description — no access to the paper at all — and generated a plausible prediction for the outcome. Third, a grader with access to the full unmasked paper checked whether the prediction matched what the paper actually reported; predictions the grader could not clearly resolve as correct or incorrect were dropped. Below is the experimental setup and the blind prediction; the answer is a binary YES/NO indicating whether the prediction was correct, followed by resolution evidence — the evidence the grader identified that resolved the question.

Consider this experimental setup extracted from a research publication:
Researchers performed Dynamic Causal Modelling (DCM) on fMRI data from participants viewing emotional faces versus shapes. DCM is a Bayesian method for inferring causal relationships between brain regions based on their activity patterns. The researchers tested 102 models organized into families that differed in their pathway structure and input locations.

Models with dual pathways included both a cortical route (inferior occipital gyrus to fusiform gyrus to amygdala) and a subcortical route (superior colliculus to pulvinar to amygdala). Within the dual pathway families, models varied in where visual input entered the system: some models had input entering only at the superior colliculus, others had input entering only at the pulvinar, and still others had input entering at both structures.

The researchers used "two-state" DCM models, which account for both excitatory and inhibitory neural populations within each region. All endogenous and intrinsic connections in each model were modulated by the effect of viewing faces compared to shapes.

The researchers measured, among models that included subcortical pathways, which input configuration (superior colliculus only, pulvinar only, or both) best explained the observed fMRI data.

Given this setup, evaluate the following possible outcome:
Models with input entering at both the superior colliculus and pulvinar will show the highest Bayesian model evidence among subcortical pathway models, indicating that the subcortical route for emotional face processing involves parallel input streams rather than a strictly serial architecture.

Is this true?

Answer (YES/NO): YES